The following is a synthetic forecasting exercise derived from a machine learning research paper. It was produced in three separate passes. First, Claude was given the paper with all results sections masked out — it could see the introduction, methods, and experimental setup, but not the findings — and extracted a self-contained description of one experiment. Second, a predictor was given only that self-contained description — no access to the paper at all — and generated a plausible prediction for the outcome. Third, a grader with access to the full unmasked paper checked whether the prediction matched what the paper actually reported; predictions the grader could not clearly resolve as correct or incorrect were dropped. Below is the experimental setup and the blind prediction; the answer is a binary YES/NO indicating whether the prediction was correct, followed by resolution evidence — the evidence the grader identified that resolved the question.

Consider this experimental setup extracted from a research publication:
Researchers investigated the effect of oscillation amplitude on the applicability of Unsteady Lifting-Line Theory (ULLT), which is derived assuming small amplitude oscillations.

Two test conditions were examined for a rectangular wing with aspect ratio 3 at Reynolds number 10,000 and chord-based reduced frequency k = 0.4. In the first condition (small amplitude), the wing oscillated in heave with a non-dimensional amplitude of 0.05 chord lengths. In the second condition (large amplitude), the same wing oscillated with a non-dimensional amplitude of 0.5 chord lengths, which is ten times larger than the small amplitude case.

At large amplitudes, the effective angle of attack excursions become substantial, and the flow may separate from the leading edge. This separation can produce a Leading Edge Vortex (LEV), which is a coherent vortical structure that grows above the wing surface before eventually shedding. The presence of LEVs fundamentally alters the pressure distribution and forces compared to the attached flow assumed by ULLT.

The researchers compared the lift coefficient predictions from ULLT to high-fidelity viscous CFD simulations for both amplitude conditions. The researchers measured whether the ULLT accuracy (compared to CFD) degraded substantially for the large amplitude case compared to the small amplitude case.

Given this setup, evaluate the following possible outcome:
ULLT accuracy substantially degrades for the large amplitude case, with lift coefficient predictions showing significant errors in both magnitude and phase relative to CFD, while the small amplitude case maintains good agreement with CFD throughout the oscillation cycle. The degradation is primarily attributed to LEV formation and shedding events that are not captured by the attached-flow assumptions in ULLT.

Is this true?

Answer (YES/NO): NO